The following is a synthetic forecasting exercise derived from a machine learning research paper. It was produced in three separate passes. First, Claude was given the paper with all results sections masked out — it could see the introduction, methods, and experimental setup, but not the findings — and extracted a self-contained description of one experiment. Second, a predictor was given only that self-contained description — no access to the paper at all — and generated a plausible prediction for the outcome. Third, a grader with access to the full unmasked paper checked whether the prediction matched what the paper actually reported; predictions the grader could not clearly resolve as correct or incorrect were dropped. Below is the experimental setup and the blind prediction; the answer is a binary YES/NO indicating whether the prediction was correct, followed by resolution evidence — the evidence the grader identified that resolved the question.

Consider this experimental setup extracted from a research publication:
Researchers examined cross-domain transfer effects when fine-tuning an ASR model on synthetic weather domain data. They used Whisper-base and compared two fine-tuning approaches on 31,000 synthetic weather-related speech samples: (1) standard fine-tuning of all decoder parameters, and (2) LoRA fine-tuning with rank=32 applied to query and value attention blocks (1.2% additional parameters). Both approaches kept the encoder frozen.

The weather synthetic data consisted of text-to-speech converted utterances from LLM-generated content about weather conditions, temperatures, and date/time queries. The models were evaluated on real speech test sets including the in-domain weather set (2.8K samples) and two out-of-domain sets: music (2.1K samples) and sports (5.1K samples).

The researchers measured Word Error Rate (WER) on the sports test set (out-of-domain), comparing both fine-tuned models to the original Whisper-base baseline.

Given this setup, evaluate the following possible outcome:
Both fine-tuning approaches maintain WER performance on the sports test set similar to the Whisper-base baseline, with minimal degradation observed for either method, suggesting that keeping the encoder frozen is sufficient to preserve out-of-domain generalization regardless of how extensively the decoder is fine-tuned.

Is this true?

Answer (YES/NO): NO